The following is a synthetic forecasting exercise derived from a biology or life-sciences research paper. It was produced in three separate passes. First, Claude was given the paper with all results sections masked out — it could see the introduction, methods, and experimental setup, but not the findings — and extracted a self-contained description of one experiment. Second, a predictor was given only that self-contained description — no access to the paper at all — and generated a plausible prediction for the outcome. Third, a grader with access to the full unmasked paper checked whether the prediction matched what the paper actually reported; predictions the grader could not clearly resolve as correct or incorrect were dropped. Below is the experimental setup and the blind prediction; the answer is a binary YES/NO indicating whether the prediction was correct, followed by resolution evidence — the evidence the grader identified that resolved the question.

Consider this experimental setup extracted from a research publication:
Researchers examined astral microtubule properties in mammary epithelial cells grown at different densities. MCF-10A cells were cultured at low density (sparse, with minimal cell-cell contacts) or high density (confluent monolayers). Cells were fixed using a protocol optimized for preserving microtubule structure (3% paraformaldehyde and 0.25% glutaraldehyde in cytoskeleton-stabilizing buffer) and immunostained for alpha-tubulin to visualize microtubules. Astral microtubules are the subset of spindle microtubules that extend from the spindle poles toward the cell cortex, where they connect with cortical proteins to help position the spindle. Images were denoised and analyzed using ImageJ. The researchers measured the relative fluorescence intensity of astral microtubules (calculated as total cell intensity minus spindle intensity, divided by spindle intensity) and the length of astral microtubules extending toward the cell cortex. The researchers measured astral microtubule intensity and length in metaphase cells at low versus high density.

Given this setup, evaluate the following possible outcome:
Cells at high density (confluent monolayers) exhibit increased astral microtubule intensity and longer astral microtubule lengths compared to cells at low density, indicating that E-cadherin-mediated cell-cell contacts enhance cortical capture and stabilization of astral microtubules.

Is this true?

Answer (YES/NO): NO